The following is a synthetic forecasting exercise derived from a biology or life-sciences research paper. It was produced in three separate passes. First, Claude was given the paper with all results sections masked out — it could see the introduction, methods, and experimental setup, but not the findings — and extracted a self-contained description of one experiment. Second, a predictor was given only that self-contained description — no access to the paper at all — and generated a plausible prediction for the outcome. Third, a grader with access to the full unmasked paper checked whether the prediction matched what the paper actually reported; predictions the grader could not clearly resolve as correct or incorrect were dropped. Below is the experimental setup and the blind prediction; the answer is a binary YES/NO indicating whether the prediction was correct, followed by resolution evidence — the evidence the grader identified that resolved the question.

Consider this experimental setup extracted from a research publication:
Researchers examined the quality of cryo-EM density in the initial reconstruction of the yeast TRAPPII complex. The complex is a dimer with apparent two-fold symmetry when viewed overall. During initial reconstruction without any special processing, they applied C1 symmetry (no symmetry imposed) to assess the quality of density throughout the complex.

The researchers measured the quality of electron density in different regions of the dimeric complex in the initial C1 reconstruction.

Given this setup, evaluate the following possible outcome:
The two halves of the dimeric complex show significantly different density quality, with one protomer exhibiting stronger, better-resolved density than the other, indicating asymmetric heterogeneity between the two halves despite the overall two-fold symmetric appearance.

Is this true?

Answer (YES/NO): YES